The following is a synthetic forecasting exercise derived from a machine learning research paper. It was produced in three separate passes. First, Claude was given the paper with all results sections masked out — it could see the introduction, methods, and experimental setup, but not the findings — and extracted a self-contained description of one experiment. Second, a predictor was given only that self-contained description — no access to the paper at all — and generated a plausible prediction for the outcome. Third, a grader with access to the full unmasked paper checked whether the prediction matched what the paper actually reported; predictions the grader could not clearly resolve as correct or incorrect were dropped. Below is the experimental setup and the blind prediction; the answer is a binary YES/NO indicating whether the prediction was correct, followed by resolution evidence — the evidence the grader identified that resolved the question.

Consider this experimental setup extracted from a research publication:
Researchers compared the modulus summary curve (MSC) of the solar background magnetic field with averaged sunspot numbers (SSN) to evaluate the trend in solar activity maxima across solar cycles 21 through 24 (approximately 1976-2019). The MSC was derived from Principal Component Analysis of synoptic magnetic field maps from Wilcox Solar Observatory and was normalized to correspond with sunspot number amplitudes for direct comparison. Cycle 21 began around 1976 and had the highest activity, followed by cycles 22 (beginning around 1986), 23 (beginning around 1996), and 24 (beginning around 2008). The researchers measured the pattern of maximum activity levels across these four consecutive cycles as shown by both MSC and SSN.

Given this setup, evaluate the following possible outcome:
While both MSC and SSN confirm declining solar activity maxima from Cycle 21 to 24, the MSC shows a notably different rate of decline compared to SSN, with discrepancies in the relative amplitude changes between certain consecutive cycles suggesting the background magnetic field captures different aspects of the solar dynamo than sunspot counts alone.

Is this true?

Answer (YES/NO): NO